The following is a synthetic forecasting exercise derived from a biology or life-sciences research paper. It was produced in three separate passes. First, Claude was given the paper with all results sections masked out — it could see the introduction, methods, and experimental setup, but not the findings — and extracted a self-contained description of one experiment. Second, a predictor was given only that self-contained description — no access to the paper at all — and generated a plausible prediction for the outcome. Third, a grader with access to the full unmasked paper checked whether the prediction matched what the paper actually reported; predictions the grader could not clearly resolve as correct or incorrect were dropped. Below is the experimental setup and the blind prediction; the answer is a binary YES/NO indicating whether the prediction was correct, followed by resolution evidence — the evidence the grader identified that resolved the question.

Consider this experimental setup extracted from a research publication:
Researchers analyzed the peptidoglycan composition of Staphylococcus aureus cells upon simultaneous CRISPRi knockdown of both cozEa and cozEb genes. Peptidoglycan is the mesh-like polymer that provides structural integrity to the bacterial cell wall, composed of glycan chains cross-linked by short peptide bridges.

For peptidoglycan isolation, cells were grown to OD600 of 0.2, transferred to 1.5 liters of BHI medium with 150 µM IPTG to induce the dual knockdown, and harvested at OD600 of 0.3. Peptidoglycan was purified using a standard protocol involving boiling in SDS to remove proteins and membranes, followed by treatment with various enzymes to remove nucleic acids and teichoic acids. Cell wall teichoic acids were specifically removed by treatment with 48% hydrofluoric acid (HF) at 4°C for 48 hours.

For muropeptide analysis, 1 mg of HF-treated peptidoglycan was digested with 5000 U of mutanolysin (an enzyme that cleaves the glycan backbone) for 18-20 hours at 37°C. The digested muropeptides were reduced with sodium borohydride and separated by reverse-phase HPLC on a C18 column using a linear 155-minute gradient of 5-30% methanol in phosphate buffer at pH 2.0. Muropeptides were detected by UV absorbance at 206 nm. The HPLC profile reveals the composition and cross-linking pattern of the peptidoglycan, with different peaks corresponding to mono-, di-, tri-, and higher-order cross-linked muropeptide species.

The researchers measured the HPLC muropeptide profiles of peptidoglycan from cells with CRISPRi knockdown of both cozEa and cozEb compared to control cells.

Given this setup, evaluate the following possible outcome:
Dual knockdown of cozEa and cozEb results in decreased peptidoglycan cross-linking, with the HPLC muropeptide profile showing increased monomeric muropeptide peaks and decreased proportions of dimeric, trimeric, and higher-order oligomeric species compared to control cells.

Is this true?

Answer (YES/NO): NO